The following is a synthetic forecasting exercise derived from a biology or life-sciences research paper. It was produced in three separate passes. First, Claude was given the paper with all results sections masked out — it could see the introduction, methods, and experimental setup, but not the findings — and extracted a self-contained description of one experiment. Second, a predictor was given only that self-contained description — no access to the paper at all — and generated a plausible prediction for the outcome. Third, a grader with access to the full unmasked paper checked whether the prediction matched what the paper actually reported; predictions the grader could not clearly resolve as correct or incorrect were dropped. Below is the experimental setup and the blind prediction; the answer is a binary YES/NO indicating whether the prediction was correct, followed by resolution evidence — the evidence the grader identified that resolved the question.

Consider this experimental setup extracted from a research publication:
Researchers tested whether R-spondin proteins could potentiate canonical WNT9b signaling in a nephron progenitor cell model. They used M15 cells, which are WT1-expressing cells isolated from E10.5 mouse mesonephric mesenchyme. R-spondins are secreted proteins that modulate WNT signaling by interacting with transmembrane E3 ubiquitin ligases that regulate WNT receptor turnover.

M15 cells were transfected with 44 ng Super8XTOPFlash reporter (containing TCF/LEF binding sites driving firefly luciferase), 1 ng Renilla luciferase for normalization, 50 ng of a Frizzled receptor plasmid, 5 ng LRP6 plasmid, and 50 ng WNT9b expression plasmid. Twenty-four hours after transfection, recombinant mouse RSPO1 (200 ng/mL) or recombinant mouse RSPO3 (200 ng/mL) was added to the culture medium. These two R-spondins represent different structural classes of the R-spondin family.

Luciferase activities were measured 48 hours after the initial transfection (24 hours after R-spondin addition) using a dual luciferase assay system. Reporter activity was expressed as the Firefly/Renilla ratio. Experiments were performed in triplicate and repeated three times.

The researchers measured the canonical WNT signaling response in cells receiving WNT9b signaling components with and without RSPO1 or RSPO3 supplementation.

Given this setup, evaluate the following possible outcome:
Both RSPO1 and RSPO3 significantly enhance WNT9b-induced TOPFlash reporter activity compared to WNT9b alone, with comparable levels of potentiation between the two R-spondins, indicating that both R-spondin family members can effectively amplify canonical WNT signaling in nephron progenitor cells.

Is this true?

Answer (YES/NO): YES